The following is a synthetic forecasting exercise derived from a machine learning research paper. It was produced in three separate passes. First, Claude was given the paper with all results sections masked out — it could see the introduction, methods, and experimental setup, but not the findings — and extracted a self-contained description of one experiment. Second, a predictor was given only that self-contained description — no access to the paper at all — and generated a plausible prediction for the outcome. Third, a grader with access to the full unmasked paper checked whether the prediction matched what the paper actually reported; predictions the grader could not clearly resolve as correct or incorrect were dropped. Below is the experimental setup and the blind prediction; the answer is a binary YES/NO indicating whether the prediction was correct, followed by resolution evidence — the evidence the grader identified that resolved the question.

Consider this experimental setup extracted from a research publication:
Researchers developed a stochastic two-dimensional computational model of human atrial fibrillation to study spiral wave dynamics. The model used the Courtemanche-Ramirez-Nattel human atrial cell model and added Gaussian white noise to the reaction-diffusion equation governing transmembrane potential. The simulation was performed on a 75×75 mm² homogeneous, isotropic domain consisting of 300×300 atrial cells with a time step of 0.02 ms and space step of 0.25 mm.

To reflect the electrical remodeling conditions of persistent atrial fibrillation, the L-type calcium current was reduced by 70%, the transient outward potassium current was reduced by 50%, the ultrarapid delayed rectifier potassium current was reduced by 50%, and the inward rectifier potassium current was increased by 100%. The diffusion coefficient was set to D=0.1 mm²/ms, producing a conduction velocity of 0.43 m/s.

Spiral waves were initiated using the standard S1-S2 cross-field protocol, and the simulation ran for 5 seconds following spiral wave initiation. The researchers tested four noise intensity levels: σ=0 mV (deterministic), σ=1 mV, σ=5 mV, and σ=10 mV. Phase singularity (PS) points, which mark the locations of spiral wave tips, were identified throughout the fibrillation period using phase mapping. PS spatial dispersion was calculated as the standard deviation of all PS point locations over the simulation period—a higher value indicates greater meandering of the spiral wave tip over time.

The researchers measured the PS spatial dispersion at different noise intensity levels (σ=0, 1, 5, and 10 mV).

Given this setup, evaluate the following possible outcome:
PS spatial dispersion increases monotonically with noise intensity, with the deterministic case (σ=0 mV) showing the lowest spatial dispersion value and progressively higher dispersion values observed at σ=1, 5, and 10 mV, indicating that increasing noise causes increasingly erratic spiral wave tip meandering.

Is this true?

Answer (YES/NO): YES